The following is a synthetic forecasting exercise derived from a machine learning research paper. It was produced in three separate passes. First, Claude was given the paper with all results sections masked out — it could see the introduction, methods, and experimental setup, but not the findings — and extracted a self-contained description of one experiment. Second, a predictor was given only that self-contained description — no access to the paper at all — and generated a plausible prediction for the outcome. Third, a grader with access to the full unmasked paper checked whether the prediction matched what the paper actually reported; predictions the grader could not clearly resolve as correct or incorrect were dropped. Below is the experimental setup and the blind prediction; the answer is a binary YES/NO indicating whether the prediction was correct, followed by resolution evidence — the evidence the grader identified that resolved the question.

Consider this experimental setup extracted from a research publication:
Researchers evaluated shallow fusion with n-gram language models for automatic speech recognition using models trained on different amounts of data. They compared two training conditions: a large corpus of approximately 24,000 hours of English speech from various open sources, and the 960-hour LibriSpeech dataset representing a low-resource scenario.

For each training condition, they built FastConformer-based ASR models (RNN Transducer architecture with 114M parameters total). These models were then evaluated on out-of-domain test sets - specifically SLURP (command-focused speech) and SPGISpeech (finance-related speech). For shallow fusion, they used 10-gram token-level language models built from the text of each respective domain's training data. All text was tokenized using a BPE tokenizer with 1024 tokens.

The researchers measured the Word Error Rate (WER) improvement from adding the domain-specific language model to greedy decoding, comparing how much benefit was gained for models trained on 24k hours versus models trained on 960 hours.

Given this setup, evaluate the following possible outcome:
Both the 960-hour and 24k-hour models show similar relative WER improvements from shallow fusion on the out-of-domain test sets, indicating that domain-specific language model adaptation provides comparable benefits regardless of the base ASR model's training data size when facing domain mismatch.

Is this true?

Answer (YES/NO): YES